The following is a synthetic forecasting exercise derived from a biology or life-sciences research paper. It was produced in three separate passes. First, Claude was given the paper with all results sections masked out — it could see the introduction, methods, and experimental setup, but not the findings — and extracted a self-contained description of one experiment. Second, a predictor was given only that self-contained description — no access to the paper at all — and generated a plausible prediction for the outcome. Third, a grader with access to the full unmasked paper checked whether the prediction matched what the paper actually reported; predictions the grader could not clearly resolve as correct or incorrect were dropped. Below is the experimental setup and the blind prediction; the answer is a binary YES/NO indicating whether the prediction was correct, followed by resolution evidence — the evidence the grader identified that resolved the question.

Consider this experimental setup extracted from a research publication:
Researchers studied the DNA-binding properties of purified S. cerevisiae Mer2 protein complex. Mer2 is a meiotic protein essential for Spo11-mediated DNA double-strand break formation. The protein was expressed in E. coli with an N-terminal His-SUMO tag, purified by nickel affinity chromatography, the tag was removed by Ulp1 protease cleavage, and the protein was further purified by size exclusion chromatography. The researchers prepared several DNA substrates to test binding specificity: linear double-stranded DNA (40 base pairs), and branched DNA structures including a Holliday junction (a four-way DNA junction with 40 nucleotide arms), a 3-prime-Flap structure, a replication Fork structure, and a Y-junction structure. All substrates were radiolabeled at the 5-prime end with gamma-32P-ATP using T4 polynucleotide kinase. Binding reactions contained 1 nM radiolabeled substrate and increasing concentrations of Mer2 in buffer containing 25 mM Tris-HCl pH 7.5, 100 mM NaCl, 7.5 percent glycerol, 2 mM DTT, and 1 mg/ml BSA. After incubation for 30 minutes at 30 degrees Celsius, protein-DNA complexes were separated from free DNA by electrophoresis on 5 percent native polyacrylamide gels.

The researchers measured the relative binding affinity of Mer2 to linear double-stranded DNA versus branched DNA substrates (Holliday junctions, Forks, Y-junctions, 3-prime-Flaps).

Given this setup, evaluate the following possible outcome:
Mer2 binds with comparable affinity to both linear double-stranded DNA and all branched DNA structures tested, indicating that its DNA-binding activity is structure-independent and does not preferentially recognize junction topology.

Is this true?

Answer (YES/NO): NO